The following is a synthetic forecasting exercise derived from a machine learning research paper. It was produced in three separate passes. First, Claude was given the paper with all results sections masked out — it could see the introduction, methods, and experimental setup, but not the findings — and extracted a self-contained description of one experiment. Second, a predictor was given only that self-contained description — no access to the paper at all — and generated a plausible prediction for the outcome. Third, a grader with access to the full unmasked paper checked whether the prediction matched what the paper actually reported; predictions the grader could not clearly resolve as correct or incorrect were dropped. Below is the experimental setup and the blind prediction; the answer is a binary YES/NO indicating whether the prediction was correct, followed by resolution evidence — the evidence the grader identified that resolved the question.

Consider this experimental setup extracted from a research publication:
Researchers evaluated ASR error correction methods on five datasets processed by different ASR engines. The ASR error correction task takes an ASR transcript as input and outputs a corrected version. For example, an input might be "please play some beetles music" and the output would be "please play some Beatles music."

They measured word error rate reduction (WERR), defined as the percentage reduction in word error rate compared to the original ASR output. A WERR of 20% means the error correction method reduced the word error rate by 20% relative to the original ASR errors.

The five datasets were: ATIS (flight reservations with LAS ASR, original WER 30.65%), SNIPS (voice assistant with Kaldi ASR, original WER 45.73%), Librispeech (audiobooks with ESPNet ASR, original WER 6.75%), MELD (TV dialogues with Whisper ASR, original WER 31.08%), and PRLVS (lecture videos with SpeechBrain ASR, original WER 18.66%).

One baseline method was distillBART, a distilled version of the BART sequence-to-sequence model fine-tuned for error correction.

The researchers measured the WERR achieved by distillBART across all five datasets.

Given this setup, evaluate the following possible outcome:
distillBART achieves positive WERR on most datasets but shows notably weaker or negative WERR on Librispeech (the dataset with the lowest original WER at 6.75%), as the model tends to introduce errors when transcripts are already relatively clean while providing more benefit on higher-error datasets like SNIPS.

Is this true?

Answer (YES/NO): NO